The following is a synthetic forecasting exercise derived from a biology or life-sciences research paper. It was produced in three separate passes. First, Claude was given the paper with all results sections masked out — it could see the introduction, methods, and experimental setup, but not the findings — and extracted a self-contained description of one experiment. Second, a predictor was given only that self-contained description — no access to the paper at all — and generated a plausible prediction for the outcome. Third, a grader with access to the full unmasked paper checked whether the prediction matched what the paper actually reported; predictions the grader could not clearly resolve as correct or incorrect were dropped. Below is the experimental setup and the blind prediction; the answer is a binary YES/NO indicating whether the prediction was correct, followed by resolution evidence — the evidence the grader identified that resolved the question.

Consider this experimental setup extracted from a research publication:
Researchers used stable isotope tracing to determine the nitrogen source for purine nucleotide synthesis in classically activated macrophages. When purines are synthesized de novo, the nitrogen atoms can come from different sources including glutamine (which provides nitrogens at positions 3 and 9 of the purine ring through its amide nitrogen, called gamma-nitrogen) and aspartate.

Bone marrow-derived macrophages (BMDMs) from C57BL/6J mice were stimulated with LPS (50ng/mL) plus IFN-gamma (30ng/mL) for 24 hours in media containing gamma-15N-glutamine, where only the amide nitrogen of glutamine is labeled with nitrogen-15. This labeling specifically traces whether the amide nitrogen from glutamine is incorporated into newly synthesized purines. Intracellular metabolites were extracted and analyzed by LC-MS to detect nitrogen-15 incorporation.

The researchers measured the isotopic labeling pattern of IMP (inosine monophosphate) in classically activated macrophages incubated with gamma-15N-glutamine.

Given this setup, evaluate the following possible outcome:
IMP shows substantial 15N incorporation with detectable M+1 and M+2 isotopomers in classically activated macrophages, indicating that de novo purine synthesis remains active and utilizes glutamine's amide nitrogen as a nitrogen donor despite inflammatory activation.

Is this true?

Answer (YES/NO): NO